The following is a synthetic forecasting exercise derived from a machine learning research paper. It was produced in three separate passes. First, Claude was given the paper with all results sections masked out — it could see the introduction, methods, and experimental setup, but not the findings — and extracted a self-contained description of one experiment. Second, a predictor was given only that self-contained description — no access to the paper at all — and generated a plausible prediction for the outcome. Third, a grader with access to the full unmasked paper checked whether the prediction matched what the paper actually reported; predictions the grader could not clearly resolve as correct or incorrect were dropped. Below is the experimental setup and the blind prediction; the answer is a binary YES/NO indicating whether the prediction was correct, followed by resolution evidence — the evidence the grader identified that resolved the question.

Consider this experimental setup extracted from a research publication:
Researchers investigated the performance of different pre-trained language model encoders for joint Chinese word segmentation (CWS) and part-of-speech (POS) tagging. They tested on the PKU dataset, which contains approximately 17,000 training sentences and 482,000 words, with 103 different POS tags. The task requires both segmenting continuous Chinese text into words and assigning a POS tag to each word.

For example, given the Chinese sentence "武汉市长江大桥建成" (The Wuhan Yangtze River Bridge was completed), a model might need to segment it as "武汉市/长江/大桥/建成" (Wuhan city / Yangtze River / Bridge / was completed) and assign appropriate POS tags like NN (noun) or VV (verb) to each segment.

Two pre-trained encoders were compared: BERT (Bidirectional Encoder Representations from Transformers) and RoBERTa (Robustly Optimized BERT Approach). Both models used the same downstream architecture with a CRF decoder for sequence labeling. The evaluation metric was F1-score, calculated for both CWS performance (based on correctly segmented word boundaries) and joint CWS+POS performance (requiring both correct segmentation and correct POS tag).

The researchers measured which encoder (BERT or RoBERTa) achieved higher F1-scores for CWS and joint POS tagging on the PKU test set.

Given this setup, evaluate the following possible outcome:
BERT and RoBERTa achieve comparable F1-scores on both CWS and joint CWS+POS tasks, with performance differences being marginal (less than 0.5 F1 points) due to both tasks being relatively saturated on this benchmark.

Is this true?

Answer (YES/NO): YES